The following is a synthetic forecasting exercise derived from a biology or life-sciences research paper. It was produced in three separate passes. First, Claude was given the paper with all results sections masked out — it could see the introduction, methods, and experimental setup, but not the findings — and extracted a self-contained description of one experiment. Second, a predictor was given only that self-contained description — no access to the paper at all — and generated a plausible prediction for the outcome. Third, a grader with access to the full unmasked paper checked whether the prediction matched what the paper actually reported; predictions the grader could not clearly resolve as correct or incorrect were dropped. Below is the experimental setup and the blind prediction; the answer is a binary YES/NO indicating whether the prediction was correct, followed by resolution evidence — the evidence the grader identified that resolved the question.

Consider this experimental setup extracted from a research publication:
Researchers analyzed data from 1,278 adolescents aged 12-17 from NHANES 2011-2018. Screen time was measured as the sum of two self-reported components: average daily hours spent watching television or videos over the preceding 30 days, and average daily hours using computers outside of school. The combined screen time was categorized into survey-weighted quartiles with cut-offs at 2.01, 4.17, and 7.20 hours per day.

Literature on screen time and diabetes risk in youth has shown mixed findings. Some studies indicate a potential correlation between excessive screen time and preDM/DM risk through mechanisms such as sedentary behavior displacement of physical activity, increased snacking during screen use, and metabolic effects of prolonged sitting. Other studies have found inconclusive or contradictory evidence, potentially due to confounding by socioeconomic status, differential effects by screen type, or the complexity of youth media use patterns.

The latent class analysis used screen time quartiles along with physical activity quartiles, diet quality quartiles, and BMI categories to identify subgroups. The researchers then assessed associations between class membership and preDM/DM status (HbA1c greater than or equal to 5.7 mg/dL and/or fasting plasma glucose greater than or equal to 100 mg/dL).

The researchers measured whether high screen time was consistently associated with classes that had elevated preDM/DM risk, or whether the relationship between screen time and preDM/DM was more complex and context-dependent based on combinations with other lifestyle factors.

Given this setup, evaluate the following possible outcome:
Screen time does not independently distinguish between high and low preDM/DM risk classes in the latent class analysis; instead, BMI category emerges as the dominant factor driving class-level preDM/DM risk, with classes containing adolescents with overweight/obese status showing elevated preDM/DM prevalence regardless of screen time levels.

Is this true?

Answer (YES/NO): NO